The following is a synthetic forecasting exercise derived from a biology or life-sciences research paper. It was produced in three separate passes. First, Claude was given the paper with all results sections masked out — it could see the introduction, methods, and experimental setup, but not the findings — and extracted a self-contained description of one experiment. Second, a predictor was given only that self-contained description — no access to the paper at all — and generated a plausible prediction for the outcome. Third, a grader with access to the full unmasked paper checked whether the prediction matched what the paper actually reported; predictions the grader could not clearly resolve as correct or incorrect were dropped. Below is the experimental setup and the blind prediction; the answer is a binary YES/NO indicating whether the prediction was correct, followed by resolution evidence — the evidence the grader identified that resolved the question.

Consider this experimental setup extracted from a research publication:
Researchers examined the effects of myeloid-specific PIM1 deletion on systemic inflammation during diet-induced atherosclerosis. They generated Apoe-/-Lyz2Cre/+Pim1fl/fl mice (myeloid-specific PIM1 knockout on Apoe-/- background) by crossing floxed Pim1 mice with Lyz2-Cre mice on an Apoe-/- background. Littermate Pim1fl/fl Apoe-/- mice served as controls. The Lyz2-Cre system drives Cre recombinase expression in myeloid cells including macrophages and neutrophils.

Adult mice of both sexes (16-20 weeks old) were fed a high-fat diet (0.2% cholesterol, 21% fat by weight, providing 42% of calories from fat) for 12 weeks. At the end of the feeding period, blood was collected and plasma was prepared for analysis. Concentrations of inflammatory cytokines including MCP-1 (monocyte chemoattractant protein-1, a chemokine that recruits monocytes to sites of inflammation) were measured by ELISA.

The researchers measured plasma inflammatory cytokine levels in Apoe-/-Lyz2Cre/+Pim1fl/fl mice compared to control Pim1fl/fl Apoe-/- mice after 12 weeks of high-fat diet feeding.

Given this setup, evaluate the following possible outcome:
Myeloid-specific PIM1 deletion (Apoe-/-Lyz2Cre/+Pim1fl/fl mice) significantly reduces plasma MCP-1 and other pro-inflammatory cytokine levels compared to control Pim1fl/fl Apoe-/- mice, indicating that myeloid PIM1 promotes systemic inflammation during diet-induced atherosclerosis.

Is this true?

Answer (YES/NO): NO